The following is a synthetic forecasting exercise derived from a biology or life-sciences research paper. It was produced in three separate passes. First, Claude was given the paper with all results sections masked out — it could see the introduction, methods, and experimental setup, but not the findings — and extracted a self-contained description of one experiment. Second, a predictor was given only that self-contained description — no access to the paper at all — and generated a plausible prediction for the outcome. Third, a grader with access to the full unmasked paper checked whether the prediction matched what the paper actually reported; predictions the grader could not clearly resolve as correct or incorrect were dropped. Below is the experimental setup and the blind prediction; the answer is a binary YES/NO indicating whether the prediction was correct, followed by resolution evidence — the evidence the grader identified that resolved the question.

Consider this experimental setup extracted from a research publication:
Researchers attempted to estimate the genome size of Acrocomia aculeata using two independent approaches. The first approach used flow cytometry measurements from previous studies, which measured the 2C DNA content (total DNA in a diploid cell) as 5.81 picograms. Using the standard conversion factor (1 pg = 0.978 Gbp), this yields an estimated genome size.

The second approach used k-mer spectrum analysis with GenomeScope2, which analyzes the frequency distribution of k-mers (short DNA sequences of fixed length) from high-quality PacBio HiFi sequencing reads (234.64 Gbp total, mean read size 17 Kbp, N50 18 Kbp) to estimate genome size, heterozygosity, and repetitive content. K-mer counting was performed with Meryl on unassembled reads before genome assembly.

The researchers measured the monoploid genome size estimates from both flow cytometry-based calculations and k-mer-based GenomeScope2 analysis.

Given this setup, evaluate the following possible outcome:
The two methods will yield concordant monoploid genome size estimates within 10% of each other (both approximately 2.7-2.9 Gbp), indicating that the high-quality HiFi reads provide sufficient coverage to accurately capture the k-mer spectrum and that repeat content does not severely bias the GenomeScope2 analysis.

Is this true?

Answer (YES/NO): NO